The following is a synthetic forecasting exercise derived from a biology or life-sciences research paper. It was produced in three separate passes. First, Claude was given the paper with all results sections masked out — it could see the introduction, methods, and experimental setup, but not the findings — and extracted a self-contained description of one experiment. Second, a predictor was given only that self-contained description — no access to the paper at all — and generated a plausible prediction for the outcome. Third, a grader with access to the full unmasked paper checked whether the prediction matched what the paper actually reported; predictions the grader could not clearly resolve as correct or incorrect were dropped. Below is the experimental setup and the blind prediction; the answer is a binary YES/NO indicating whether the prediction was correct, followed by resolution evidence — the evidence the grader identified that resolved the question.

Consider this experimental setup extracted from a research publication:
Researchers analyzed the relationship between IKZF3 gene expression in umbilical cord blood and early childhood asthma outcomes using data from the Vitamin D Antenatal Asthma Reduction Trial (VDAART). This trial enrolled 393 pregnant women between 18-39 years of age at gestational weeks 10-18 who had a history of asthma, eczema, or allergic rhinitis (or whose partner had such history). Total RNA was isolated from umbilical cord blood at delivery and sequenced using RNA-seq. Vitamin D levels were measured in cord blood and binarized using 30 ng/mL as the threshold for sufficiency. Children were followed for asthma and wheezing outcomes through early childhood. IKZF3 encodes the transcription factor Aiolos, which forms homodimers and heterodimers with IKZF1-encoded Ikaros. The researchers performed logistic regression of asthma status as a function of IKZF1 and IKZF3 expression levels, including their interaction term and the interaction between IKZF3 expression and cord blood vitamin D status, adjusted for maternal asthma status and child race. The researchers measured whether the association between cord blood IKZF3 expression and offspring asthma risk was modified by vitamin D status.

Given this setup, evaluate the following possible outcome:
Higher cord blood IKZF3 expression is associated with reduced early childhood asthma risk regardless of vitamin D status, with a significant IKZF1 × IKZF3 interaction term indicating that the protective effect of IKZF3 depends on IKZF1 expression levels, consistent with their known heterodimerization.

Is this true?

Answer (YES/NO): NO